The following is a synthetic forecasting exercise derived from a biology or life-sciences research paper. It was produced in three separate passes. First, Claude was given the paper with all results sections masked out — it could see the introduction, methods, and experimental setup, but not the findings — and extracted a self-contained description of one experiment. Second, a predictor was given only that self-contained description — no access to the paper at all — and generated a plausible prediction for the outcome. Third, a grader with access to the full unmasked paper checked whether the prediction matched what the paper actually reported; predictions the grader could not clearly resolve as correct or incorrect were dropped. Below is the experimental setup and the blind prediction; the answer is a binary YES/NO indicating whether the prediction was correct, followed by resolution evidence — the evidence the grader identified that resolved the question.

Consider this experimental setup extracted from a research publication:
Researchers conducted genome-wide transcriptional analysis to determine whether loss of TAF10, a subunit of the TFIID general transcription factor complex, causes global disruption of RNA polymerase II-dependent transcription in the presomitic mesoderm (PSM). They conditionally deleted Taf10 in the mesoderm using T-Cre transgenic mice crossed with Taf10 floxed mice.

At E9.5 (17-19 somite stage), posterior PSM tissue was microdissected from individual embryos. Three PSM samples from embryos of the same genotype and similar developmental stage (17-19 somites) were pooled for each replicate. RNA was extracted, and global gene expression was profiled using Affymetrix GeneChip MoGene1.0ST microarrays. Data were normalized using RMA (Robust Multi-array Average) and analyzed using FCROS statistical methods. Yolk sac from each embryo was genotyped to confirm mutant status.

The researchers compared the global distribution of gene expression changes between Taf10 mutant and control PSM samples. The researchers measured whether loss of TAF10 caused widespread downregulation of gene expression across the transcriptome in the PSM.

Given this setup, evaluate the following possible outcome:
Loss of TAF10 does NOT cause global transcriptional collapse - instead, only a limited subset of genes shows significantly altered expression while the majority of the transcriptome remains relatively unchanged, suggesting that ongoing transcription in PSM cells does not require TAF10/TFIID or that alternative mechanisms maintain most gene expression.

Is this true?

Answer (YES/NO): YES